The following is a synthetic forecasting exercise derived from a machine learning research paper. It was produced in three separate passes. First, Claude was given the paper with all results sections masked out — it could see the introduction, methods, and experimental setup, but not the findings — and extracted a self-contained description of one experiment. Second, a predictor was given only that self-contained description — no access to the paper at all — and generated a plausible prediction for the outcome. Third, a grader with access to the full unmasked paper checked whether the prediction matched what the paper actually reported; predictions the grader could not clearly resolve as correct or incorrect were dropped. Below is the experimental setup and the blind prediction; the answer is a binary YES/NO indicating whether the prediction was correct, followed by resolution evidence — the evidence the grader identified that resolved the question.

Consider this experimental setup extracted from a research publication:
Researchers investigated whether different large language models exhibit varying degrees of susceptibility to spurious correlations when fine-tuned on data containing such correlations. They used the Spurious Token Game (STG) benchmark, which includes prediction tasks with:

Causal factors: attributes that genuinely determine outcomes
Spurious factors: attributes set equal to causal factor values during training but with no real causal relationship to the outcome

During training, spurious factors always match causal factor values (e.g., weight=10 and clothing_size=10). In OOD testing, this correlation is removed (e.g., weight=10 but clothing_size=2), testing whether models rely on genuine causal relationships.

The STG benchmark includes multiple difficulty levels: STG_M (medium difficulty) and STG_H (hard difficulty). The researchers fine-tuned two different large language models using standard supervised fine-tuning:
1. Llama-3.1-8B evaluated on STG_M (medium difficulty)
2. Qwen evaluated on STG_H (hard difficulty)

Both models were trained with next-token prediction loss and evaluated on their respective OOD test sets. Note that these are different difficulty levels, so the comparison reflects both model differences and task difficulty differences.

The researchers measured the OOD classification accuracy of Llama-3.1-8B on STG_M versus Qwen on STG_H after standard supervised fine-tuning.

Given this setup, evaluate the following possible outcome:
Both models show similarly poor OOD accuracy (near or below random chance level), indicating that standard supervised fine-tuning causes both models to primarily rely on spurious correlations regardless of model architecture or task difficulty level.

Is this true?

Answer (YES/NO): NO